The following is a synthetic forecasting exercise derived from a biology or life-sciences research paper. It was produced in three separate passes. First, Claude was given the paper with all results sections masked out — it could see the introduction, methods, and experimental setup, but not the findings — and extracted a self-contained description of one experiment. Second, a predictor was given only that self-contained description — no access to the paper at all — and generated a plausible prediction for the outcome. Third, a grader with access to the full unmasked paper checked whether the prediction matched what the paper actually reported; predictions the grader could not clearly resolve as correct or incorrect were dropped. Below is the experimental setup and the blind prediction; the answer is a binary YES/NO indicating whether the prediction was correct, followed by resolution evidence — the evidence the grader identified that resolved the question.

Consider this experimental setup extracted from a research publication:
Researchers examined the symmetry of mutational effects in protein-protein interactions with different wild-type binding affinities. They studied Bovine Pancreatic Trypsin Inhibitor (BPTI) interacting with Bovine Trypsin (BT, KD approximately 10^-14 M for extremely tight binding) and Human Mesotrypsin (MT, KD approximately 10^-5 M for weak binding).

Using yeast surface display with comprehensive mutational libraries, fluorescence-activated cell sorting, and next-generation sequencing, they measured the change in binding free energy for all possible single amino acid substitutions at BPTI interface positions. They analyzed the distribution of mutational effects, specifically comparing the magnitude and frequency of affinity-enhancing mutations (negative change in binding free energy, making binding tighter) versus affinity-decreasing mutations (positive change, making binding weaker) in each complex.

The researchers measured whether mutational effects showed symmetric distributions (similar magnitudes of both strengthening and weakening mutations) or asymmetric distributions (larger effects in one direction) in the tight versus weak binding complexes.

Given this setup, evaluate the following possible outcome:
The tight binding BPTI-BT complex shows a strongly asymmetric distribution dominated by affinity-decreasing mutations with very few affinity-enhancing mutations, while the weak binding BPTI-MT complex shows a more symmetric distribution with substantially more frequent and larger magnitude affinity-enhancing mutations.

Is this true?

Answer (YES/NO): YES